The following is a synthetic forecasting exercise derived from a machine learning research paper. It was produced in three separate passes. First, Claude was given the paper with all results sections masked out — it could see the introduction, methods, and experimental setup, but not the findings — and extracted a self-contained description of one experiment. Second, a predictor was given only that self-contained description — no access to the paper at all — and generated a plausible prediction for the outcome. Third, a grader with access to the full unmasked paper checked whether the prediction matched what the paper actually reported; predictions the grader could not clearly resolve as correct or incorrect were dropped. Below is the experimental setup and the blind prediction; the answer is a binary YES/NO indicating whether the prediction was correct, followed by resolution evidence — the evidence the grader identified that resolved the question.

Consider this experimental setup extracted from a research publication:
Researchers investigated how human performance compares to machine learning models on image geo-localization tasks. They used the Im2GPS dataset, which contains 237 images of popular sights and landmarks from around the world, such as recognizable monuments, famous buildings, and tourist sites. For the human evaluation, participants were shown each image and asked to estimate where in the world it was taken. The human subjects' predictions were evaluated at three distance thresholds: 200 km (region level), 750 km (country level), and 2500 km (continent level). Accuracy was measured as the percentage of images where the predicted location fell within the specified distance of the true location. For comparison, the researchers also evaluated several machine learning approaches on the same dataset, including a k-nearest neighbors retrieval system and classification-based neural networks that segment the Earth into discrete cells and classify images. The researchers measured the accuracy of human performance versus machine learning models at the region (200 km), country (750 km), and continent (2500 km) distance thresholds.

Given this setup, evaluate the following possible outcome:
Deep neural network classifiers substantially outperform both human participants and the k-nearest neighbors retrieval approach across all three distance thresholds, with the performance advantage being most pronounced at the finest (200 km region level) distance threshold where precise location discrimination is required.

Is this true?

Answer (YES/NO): YES